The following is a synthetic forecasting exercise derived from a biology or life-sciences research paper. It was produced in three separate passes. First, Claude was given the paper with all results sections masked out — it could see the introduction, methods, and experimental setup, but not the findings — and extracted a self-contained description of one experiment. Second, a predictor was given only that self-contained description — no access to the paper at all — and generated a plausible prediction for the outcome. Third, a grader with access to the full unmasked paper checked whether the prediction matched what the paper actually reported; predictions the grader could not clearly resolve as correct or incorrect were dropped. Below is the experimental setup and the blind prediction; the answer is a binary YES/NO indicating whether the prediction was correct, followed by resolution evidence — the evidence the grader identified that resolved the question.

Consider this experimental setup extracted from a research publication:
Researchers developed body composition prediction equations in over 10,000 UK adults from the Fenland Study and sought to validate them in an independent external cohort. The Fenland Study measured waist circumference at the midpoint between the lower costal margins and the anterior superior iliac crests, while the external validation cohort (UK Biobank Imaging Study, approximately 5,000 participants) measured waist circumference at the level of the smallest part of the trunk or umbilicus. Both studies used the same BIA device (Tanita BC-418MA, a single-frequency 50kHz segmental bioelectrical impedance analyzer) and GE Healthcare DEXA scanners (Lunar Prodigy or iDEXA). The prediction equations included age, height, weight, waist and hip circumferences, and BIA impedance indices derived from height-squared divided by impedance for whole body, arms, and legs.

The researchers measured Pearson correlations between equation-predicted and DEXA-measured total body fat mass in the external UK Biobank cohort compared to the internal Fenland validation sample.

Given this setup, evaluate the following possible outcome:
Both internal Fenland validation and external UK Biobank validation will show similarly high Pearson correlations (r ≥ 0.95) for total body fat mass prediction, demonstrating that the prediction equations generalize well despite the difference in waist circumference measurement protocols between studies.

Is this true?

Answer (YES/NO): NO